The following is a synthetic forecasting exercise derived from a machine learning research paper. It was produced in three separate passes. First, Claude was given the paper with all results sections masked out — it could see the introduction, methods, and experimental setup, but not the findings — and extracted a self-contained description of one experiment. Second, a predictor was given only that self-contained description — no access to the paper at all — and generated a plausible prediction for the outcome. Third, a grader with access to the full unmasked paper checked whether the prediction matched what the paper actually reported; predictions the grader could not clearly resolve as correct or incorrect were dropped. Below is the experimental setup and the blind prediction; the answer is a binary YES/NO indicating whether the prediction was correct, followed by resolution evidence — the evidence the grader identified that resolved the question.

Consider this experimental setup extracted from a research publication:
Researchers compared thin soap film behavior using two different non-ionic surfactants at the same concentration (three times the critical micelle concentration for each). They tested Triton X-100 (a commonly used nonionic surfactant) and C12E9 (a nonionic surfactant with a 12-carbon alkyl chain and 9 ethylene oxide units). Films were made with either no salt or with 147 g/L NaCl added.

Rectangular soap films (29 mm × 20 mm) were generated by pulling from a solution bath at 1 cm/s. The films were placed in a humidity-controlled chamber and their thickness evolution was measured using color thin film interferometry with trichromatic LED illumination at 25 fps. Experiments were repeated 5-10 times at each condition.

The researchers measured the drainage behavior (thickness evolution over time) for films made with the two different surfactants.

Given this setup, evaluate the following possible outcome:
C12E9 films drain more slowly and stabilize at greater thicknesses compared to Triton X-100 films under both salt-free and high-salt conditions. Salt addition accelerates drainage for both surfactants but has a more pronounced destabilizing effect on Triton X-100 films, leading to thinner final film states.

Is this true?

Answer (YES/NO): NO